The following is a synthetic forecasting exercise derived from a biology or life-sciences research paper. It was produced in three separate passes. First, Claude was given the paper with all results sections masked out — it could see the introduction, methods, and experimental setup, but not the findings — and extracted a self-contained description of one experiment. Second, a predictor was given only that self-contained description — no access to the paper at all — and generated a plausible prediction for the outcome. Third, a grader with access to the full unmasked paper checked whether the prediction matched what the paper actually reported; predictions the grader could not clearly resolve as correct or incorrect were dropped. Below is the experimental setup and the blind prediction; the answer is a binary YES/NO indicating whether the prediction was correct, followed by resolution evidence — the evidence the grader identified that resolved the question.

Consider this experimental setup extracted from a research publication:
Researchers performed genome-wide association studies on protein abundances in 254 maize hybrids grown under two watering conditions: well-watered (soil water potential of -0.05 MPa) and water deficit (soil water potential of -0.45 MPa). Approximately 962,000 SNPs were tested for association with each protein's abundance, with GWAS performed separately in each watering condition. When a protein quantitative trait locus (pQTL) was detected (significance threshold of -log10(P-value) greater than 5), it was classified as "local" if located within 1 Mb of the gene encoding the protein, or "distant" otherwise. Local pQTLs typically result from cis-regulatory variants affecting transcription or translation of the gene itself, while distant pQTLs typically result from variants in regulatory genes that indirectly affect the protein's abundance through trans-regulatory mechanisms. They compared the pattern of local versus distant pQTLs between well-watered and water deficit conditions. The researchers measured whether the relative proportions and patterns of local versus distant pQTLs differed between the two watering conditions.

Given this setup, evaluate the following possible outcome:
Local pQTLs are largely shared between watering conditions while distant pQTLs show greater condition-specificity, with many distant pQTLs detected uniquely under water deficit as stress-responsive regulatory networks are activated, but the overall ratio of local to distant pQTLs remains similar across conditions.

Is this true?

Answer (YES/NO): NO